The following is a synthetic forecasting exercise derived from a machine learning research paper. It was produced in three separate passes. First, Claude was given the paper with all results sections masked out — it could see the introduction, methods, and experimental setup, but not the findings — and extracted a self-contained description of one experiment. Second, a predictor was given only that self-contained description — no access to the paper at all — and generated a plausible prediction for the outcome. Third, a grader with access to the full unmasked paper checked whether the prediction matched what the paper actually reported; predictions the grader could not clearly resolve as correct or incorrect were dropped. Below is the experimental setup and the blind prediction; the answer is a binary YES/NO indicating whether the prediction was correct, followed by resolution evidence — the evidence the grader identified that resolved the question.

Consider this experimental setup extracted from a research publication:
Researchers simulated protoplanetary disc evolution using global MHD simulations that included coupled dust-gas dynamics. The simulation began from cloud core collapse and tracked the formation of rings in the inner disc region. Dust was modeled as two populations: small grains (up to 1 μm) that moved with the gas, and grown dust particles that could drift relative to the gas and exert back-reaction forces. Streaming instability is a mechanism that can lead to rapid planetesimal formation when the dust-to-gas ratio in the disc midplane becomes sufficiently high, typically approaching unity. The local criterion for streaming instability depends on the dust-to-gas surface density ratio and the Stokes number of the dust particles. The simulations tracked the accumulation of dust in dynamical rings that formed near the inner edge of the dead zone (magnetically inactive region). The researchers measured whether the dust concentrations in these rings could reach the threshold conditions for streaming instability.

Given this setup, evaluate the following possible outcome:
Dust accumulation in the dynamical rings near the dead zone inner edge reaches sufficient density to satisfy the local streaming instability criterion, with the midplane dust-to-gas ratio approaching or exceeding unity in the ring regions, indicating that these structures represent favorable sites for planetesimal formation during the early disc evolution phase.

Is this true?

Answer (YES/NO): YES